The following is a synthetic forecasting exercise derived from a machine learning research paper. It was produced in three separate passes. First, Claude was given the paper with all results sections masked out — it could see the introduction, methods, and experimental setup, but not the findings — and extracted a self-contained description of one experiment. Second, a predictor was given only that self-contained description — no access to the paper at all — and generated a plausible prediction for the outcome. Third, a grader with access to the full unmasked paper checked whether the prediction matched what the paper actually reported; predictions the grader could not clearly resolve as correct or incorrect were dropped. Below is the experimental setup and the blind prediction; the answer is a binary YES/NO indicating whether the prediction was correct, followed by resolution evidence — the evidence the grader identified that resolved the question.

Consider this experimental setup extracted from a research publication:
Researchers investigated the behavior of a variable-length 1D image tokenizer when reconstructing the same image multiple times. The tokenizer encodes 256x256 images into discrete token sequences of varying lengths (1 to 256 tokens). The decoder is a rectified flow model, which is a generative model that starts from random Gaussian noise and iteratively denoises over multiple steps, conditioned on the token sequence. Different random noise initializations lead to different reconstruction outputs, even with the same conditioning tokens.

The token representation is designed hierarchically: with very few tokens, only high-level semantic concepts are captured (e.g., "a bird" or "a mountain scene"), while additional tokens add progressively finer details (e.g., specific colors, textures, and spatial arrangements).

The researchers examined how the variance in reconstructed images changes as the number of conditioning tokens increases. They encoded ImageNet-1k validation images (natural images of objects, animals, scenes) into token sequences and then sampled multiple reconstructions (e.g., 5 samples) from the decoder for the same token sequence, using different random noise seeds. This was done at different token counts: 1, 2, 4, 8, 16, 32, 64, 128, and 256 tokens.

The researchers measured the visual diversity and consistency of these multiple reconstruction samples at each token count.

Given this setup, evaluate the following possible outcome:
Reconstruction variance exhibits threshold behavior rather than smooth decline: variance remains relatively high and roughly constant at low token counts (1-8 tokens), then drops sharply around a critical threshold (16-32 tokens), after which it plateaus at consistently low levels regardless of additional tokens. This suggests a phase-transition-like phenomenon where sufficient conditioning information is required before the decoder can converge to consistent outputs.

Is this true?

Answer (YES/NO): NO